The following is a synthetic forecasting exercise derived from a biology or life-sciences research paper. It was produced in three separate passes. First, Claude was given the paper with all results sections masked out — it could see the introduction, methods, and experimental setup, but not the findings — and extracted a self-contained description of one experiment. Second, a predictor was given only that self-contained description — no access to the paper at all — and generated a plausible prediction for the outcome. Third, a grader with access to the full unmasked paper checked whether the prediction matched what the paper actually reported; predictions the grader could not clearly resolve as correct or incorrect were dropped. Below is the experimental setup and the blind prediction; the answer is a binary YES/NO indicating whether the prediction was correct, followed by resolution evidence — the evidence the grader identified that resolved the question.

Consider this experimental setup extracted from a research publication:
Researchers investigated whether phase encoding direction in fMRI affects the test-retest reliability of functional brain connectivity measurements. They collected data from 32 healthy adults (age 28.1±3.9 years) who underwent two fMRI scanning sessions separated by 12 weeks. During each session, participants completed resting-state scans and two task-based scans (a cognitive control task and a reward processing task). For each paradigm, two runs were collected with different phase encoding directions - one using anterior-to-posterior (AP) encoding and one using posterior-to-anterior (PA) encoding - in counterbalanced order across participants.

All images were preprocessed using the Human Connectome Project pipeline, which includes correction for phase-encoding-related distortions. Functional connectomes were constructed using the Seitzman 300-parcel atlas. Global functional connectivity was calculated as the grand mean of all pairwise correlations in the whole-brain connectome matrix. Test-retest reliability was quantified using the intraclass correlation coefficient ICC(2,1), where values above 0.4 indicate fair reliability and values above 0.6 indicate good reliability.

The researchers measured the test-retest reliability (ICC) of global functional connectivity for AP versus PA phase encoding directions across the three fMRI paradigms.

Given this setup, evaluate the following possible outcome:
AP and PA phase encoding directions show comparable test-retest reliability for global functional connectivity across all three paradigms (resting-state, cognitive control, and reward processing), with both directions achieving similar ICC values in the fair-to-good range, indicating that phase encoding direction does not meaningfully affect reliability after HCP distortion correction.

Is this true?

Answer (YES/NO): NO